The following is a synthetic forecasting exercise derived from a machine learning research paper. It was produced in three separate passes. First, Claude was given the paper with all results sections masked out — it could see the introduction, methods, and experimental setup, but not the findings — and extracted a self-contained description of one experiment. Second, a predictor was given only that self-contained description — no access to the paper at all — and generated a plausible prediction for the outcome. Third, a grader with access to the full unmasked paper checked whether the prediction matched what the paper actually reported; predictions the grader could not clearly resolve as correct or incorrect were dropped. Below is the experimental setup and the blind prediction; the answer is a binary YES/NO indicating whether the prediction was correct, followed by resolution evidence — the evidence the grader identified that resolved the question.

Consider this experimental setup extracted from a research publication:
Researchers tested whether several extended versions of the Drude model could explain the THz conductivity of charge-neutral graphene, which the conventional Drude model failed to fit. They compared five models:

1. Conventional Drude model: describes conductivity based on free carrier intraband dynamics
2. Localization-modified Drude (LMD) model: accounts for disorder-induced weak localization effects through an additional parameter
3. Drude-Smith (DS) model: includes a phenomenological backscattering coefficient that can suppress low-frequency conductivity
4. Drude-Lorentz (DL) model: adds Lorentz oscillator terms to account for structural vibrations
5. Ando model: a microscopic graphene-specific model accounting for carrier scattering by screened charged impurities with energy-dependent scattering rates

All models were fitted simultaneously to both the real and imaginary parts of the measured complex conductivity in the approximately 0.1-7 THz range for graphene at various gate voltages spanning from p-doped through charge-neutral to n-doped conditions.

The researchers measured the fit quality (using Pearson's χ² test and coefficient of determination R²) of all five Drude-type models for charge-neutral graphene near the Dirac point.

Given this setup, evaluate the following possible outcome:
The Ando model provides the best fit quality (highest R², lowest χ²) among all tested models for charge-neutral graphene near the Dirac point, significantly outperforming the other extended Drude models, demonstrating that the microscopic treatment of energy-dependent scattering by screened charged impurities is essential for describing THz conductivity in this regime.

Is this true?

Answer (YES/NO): NO